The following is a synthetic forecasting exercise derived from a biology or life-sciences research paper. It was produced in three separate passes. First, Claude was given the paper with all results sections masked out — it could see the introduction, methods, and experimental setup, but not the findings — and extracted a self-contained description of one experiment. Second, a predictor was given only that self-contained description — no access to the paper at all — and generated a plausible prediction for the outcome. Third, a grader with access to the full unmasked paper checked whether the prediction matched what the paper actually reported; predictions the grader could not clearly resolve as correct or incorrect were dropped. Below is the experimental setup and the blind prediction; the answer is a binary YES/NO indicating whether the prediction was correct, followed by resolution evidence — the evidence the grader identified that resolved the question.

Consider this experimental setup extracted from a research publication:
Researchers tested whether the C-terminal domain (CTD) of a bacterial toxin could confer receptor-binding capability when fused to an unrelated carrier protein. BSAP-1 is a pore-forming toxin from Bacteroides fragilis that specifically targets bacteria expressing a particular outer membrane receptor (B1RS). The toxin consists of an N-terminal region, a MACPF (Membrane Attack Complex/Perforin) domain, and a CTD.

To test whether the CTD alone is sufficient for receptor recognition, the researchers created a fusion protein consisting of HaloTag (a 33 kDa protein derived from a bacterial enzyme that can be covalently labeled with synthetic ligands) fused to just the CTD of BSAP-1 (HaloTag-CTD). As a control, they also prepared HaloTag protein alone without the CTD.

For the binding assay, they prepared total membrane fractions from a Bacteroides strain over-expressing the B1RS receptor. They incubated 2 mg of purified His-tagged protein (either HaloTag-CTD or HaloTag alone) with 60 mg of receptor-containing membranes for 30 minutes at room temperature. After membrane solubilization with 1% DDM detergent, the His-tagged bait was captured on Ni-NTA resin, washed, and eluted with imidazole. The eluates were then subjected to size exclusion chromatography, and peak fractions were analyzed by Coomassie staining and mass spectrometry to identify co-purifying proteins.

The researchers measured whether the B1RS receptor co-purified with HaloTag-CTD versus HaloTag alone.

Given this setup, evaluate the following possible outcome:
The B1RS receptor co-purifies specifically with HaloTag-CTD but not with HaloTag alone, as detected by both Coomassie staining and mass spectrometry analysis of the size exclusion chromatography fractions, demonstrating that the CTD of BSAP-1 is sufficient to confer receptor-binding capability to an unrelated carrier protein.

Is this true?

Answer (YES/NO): YES